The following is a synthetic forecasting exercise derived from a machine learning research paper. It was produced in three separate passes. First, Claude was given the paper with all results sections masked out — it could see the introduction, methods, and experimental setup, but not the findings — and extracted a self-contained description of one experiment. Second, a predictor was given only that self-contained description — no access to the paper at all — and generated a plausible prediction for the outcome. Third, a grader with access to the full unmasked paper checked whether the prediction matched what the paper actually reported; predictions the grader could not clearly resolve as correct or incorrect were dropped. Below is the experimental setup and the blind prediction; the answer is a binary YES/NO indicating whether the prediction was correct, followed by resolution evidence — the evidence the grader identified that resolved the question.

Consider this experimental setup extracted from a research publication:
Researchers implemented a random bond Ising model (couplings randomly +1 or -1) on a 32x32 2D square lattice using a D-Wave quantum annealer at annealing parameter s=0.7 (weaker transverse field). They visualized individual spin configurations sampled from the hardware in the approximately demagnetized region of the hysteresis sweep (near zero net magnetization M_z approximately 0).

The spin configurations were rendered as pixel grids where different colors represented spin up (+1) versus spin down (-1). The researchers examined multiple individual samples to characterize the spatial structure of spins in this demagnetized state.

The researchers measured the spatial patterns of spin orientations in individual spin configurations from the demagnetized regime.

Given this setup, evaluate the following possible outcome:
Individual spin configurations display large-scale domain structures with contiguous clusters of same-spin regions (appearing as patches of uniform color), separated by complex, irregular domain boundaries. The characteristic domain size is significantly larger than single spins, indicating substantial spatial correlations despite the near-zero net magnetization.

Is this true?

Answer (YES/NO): NO